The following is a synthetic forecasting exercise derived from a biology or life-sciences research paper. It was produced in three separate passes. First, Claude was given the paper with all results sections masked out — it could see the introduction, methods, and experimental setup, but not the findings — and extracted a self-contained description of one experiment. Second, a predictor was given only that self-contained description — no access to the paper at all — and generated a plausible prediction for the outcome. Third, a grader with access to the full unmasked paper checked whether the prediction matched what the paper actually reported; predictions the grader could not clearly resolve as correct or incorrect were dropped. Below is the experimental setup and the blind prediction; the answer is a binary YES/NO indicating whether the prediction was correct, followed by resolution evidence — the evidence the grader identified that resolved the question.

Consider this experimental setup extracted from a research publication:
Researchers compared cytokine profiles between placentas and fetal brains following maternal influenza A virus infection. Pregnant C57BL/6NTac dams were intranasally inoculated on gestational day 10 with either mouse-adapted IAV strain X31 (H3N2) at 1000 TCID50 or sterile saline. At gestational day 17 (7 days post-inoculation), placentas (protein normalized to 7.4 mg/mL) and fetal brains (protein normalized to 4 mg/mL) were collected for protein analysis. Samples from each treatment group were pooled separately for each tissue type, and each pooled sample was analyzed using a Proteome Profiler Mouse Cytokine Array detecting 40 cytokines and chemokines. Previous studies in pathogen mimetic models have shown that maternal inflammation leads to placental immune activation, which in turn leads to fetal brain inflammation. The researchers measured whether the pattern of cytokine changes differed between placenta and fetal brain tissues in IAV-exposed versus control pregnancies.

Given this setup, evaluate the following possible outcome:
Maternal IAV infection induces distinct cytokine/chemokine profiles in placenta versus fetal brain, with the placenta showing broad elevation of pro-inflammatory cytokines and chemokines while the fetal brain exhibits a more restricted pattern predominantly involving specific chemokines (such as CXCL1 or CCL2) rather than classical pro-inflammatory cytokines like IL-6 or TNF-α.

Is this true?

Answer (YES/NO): NO